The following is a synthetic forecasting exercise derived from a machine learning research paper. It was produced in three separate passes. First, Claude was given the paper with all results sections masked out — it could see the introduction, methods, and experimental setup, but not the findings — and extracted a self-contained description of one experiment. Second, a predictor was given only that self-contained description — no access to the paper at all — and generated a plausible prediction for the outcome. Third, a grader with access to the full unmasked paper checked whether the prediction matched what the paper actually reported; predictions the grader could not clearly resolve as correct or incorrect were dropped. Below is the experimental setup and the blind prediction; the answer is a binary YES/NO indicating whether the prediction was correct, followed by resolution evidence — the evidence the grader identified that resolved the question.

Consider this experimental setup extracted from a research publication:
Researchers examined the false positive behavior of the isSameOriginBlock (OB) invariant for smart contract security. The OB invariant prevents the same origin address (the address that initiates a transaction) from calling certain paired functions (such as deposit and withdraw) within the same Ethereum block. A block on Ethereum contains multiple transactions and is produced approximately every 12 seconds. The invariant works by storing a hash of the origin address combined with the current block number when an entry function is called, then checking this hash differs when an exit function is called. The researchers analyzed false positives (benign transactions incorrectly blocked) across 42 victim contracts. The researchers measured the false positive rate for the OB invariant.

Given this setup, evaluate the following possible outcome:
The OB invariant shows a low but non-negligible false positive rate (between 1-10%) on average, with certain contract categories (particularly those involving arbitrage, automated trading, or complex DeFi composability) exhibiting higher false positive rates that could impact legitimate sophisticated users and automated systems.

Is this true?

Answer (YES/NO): NO